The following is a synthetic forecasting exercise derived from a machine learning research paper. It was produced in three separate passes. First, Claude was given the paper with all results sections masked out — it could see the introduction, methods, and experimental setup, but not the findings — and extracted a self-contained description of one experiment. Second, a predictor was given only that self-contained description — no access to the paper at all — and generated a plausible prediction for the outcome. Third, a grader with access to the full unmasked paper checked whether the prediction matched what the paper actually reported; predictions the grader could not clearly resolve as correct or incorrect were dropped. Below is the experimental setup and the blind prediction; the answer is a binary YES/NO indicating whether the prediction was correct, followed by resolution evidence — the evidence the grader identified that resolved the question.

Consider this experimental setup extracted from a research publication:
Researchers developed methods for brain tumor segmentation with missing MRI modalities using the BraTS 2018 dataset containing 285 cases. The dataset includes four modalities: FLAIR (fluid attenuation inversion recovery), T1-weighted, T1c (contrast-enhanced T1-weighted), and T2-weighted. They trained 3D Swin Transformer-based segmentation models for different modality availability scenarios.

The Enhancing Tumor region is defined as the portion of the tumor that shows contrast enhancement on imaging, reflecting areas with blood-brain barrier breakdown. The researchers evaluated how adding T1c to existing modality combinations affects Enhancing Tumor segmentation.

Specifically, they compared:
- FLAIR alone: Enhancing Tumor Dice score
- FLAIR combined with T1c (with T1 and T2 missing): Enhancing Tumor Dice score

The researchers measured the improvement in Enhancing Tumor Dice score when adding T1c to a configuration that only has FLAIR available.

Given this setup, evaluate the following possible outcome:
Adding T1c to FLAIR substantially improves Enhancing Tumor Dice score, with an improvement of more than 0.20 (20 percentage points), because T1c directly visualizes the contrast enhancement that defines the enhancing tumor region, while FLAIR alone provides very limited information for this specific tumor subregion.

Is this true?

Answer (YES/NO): YES